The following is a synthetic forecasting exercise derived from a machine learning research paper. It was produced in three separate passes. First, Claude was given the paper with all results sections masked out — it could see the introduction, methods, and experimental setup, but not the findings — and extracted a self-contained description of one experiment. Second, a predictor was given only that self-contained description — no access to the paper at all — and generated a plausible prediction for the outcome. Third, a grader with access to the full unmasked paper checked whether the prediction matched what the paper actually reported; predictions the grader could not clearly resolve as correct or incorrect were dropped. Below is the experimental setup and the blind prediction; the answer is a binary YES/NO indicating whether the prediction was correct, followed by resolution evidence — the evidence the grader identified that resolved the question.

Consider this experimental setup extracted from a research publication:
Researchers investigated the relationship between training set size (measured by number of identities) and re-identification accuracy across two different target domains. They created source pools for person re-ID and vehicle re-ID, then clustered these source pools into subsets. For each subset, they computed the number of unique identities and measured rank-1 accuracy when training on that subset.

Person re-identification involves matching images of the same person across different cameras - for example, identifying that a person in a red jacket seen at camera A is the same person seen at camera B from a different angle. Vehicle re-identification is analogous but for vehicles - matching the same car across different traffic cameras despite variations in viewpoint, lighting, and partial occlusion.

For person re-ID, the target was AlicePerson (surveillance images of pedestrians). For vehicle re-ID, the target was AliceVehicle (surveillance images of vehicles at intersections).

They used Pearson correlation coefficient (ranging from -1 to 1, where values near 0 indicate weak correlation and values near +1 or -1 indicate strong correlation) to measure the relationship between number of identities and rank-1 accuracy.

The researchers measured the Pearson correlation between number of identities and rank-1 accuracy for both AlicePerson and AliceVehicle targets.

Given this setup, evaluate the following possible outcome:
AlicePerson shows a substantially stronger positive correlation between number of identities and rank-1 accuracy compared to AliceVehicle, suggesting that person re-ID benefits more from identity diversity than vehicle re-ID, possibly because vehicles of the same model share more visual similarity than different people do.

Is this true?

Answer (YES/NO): YES